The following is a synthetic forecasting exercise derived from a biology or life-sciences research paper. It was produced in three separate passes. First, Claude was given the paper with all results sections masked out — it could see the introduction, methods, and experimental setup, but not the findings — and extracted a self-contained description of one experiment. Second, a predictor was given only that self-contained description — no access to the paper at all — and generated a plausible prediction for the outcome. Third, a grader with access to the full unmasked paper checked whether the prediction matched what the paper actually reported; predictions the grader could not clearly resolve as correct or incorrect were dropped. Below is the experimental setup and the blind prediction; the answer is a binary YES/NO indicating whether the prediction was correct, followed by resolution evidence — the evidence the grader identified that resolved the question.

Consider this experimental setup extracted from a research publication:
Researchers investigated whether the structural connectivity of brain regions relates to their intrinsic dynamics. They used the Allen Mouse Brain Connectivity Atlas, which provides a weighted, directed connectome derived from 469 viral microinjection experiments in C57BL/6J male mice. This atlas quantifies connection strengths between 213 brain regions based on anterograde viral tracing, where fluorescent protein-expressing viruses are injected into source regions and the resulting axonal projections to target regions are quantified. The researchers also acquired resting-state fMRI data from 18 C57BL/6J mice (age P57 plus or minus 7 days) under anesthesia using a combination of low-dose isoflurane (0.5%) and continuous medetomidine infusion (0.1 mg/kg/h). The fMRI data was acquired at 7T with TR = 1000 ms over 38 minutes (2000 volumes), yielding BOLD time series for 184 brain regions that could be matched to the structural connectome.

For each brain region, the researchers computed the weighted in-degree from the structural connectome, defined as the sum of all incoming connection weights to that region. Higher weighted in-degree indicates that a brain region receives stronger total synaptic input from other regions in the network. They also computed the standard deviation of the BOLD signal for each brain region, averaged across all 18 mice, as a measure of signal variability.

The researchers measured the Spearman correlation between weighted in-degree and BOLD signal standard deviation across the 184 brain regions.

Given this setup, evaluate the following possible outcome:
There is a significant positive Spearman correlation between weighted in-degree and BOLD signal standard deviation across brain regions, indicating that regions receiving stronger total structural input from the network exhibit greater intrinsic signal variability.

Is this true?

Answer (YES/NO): NO